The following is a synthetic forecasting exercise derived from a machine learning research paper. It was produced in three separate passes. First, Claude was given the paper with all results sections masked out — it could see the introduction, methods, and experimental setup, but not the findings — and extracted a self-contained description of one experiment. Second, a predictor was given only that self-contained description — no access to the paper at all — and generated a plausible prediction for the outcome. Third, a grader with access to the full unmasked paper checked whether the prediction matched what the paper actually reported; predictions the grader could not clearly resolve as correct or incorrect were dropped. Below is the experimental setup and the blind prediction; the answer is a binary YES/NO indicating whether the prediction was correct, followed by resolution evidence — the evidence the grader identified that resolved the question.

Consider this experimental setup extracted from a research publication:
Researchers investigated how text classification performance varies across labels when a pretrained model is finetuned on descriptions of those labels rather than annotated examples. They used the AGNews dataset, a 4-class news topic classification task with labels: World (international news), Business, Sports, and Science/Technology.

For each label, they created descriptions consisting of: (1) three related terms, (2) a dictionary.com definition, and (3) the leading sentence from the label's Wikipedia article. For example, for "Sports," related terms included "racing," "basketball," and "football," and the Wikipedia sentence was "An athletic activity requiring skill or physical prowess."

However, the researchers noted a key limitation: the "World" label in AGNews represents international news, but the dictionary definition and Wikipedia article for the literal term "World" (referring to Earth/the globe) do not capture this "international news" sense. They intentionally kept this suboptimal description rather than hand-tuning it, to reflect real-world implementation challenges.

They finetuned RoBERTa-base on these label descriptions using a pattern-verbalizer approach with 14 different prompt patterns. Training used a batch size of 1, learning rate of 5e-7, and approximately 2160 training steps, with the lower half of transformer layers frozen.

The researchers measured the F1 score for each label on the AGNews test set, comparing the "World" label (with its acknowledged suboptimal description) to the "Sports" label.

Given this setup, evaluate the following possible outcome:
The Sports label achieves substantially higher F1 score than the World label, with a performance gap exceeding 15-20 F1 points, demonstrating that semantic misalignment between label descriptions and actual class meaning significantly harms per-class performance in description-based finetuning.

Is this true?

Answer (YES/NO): YES